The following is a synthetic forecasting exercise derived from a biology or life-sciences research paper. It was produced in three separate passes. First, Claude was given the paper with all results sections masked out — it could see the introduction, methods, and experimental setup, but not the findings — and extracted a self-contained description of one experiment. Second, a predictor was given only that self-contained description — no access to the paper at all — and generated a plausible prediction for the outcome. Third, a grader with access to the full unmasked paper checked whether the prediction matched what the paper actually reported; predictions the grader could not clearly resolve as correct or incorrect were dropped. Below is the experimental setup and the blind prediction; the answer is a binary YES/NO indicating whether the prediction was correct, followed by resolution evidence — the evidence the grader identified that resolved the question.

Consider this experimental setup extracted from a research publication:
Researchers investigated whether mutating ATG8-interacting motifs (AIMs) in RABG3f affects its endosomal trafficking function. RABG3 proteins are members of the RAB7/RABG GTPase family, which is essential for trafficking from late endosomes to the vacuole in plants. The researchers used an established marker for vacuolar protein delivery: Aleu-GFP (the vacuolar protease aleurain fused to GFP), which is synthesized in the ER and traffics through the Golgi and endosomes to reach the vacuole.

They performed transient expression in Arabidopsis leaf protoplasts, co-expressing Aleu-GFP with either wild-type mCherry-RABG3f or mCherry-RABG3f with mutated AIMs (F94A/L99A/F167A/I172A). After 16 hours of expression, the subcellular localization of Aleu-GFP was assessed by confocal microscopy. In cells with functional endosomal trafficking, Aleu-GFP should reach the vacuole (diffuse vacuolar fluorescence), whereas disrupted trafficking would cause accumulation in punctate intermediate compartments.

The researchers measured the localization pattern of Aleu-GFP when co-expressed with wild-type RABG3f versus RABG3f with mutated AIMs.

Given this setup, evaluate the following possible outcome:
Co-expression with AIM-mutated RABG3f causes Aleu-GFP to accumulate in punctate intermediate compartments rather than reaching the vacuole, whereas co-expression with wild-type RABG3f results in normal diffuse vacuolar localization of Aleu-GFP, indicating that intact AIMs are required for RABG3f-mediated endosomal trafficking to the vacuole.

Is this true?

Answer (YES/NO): NO